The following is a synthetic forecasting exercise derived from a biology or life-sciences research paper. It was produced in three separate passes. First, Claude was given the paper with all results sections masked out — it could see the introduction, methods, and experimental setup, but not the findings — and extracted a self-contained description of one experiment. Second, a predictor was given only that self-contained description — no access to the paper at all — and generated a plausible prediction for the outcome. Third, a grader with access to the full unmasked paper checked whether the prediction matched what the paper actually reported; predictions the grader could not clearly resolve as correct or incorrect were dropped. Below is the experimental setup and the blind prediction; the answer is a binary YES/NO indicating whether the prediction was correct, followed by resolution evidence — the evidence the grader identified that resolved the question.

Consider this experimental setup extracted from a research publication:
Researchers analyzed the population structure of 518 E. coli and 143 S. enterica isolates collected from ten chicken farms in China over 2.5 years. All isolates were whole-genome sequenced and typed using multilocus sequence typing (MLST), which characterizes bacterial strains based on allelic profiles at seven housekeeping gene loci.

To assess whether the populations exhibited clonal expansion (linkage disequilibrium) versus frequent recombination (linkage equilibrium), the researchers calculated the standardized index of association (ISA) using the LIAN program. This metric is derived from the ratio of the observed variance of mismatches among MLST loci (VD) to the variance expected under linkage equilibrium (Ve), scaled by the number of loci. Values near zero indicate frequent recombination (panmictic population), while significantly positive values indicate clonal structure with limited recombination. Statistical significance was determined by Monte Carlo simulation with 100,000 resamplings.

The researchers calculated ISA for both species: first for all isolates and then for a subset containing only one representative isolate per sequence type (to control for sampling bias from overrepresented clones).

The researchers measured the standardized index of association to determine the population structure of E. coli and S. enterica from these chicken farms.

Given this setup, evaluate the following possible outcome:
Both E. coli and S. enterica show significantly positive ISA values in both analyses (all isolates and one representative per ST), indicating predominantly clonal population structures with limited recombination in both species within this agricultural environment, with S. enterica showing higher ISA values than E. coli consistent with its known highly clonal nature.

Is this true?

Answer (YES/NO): NO